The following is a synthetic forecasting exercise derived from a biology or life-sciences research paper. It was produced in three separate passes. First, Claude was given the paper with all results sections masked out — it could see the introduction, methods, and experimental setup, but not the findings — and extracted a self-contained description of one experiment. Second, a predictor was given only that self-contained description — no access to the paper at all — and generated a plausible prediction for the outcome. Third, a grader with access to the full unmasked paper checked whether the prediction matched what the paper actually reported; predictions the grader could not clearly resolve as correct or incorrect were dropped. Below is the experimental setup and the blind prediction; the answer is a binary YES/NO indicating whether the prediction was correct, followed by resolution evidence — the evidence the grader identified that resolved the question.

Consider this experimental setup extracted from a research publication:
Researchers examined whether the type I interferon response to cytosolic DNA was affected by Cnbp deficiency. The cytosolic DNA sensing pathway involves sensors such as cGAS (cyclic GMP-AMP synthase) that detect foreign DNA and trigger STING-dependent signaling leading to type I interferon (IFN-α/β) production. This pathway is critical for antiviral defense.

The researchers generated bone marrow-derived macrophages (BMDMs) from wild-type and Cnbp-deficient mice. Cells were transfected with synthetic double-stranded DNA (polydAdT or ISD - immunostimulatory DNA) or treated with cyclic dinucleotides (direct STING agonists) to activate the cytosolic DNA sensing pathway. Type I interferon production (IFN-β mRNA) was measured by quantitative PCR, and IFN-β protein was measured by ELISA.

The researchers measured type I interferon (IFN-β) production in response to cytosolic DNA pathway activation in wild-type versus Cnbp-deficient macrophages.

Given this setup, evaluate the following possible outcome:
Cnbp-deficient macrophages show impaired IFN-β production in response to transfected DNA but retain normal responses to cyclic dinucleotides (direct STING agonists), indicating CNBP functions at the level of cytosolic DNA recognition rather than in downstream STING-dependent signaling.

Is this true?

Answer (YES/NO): NO